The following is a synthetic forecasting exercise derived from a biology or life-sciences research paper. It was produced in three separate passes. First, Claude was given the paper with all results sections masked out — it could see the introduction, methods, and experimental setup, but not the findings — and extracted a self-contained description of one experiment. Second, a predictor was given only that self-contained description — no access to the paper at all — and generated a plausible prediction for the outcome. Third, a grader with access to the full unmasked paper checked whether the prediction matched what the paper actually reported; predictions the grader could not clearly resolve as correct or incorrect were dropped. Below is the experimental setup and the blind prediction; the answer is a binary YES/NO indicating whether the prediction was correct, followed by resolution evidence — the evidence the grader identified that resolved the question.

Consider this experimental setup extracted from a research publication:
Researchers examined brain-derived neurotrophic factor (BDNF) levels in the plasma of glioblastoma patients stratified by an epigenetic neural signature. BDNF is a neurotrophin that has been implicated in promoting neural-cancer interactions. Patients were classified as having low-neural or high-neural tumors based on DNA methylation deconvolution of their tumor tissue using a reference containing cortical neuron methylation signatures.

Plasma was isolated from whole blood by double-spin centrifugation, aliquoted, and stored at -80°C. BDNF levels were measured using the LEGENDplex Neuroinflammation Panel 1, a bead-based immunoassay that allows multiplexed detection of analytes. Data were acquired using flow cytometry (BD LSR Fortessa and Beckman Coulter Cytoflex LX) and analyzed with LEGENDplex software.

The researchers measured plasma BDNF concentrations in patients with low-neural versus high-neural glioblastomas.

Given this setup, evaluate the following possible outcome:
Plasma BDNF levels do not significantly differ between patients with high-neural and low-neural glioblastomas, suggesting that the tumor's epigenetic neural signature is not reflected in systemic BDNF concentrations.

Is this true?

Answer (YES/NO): NO